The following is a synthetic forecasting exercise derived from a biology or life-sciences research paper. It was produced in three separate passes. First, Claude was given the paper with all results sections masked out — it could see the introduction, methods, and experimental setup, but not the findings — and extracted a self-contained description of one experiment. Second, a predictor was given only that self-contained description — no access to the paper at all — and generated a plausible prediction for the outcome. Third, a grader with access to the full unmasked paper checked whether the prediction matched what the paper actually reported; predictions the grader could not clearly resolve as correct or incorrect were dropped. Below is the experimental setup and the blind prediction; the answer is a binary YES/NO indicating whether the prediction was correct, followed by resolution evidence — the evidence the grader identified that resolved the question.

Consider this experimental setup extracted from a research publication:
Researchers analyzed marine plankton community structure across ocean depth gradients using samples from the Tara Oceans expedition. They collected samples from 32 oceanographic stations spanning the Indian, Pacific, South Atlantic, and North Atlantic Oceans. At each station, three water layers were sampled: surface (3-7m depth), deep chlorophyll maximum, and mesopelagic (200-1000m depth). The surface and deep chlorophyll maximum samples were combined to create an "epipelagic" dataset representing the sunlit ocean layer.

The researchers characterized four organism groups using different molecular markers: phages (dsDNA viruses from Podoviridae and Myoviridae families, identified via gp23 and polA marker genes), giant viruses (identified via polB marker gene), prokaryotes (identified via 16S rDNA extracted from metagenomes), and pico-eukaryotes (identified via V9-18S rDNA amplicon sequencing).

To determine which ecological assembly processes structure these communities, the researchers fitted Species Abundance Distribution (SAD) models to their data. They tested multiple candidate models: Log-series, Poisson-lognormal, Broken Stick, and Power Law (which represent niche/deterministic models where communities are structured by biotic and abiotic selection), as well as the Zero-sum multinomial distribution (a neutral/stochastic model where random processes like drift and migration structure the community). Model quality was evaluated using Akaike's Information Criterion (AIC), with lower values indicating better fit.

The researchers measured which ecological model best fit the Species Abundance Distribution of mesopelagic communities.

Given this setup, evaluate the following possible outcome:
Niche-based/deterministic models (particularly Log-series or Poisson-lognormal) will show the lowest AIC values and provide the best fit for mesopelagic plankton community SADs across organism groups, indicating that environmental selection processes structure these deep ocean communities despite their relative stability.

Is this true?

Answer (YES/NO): YES